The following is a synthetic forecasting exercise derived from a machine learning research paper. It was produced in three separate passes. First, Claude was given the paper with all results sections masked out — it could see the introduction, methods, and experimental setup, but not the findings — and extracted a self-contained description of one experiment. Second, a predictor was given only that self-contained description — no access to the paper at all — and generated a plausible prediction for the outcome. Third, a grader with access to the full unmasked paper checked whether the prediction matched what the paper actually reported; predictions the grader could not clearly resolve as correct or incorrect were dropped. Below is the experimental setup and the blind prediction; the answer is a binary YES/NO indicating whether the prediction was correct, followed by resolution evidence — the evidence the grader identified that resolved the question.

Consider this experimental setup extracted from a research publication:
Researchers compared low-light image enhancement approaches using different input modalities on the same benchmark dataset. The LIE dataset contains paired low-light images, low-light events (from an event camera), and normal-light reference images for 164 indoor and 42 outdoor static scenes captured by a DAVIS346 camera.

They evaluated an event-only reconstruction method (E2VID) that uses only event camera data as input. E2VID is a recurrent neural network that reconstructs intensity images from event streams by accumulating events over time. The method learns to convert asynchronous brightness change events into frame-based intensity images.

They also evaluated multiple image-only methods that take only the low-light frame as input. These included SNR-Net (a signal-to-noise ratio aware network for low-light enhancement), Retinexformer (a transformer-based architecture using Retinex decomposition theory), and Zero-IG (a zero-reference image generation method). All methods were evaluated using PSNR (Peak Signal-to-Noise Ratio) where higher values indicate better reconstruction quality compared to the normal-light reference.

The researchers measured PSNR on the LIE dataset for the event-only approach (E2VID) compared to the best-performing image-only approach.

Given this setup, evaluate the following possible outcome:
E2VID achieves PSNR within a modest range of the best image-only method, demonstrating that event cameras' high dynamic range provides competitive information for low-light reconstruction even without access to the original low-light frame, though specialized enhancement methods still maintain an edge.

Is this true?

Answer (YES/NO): NO